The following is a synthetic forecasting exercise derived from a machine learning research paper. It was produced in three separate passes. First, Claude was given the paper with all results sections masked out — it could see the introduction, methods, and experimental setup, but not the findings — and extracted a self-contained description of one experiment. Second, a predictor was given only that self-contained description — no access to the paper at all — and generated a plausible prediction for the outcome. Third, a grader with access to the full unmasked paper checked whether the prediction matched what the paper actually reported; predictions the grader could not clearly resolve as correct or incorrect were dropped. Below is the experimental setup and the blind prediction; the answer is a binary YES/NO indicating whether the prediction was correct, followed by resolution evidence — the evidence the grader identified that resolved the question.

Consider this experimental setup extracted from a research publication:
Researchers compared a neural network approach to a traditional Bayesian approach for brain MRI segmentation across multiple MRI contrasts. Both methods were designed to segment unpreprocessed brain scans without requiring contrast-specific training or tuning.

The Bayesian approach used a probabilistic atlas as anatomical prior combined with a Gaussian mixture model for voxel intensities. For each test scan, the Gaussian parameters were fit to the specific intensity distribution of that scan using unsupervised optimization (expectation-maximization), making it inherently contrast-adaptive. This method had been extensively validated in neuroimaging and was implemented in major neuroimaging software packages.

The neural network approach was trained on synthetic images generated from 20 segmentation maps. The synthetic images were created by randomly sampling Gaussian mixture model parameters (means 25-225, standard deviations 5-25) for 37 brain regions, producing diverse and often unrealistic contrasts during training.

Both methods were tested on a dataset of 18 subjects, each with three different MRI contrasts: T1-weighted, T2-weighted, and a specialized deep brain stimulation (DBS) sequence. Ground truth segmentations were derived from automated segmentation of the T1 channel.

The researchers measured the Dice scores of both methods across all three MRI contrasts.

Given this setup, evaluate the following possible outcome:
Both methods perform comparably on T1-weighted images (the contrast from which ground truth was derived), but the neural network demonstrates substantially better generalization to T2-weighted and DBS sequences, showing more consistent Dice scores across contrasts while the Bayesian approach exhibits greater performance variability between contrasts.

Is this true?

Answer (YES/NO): NO